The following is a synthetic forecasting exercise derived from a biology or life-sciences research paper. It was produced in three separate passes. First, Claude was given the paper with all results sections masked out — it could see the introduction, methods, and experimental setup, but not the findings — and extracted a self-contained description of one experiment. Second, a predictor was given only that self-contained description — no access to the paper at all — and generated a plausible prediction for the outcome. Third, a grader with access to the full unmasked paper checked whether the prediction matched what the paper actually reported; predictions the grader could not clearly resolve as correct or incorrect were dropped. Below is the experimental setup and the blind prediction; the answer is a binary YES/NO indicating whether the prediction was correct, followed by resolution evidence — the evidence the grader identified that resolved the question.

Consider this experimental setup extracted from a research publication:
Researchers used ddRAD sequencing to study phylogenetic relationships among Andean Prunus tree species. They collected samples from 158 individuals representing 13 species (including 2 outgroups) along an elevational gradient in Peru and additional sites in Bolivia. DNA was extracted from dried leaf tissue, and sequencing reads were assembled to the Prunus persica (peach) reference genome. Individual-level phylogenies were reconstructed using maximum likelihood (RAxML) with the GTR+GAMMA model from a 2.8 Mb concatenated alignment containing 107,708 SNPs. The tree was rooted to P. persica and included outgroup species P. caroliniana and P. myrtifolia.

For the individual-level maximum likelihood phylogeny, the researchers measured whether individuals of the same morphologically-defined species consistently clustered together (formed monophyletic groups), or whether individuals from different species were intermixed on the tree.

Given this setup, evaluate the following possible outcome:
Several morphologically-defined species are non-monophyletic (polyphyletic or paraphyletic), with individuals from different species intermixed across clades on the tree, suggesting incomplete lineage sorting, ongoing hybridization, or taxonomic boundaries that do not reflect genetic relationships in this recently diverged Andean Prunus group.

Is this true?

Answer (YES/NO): NO